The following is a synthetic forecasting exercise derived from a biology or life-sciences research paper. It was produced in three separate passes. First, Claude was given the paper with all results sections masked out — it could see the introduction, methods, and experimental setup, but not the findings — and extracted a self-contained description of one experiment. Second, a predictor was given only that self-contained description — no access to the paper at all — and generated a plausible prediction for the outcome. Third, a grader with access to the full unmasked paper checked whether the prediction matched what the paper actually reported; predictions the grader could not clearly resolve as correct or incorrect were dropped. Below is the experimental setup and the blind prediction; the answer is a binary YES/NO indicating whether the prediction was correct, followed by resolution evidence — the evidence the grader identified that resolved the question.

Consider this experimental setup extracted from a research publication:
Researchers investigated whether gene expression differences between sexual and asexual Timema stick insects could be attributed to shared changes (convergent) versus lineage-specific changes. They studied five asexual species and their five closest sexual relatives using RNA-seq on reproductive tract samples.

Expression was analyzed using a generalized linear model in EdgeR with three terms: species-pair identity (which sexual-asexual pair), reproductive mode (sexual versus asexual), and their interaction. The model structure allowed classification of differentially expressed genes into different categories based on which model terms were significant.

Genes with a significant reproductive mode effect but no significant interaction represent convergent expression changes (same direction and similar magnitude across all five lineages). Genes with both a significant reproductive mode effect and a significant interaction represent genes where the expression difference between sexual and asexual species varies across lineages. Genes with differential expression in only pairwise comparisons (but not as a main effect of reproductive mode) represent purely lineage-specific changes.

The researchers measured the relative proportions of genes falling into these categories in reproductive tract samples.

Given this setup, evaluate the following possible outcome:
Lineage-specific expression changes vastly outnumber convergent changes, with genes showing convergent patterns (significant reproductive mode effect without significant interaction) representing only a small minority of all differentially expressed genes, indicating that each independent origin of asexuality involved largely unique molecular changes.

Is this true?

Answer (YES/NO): NO